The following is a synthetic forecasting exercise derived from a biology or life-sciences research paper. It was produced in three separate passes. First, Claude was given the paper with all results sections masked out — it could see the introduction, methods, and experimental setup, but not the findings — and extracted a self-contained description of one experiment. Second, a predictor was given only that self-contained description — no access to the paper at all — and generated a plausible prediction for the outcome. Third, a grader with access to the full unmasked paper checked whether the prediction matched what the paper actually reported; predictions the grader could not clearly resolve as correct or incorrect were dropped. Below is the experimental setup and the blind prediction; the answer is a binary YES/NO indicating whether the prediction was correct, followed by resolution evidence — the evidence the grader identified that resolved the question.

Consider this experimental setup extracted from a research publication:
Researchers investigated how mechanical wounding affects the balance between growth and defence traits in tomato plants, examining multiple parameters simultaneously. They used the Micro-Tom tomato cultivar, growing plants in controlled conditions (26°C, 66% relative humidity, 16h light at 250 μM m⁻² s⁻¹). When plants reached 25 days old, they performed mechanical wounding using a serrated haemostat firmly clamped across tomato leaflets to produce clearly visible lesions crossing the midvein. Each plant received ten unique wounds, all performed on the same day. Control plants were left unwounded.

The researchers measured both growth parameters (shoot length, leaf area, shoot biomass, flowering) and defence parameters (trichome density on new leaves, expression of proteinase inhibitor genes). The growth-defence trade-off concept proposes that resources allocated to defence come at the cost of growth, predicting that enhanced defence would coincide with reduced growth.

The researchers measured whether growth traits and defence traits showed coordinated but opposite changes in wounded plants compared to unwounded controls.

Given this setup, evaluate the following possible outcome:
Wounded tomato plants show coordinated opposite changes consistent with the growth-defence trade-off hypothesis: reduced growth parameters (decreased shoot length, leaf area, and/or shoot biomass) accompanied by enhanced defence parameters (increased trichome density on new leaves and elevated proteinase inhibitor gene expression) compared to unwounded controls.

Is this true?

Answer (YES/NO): YES